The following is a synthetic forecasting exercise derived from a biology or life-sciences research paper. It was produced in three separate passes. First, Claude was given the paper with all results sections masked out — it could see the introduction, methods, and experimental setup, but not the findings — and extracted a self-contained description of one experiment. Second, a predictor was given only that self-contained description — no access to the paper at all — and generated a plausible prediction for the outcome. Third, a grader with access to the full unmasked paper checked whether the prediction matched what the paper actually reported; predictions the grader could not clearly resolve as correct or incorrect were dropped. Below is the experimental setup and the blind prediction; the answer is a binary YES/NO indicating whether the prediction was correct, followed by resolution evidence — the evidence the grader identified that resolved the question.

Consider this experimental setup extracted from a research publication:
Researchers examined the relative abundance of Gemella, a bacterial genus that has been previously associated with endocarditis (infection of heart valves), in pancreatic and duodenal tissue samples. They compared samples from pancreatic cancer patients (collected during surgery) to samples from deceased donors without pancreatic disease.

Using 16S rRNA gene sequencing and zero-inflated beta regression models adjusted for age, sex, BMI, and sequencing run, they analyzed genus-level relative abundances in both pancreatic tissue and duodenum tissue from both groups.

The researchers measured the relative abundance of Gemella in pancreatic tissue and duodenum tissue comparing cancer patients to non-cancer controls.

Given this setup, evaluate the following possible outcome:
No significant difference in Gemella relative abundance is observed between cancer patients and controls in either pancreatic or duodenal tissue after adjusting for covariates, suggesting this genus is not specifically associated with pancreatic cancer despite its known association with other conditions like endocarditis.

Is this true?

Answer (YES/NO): NO